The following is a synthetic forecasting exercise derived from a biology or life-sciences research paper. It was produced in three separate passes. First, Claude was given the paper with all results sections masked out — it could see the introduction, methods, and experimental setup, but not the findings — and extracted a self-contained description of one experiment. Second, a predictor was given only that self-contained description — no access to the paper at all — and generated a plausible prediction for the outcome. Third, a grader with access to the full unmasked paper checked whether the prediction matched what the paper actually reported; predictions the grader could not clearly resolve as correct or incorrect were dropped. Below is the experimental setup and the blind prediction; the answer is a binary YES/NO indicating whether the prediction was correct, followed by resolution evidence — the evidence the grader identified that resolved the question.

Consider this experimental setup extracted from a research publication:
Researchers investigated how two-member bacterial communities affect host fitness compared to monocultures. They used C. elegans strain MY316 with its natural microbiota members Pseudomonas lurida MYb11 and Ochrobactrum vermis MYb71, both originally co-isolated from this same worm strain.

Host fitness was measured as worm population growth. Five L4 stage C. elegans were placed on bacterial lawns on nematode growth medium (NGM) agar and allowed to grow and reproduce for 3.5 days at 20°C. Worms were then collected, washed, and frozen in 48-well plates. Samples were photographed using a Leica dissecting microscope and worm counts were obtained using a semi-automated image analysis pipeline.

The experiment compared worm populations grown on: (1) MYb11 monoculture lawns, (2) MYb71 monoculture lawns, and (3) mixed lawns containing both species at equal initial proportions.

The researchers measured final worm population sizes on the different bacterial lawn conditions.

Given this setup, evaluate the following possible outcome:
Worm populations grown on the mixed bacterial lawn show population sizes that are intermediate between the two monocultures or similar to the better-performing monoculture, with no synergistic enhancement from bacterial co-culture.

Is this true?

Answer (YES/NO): NO